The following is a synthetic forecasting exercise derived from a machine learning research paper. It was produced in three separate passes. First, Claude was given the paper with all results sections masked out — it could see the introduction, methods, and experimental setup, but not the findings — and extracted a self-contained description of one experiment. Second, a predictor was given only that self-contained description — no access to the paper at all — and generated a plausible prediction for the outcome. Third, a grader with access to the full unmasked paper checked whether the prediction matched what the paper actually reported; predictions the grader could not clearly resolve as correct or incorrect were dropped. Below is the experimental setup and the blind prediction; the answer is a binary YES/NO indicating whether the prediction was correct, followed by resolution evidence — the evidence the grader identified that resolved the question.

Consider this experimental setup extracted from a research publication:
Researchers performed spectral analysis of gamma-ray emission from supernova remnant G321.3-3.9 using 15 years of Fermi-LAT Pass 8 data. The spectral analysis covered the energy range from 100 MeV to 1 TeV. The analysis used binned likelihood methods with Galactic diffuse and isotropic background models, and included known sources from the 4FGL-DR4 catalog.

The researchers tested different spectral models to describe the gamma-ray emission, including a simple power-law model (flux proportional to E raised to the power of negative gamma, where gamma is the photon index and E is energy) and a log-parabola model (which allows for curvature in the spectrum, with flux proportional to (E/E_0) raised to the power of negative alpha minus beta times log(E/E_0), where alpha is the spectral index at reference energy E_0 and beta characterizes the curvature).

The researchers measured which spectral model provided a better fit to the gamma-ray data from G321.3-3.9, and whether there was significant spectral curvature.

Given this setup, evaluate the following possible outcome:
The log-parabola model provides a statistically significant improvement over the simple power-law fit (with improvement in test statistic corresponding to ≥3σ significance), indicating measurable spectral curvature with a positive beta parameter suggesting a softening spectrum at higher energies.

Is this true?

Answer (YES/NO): YES